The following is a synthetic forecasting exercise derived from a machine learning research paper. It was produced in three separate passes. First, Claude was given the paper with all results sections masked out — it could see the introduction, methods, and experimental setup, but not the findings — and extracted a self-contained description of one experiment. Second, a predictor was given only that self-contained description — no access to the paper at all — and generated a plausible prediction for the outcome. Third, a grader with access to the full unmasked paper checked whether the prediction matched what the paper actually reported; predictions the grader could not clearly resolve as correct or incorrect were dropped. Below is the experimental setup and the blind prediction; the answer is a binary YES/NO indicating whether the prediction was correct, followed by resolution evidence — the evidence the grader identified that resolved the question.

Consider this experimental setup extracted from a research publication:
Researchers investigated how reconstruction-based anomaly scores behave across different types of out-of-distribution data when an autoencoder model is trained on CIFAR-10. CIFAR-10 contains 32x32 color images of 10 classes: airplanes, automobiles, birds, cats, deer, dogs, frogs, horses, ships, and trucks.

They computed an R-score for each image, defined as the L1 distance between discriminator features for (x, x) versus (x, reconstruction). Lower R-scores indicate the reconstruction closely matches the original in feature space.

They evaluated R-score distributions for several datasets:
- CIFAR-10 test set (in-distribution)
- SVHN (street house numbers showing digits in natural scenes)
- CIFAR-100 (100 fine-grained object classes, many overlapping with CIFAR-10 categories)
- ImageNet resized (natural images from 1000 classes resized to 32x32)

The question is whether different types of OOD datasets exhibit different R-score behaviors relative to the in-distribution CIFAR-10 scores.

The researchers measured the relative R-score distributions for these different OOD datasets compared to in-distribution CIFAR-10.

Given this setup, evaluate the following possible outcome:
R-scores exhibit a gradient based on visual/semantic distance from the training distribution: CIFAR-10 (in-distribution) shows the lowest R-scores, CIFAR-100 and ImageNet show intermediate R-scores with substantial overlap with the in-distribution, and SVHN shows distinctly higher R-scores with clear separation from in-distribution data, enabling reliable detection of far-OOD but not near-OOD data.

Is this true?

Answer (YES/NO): NO